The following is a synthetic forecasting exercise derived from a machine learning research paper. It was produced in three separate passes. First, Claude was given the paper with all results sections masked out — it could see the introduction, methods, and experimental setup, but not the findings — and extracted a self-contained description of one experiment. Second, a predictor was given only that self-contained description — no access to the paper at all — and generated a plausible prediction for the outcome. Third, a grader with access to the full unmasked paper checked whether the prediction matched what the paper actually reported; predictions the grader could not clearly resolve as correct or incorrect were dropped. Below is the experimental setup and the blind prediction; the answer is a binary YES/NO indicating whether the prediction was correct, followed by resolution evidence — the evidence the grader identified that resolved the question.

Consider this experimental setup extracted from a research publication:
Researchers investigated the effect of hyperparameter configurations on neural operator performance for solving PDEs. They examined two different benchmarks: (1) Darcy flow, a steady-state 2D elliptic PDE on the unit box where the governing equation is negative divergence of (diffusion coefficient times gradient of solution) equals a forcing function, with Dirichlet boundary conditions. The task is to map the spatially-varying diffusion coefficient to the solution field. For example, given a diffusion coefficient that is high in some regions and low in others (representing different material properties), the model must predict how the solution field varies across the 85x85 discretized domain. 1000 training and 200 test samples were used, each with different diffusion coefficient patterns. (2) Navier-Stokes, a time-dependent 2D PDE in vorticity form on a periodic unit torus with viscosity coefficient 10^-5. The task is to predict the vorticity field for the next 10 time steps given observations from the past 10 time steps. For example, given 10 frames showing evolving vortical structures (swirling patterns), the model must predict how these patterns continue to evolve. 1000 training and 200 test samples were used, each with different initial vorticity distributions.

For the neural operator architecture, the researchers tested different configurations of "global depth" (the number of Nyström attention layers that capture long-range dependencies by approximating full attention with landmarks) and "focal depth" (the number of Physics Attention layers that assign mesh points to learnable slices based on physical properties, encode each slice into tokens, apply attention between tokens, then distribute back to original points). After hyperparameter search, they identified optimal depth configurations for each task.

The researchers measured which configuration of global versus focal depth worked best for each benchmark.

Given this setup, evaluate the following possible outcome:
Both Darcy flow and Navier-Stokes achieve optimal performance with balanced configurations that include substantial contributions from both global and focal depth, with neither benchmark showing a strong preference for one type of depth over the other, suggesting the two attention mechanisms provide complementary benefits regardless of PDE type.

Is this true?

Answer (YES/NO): NO